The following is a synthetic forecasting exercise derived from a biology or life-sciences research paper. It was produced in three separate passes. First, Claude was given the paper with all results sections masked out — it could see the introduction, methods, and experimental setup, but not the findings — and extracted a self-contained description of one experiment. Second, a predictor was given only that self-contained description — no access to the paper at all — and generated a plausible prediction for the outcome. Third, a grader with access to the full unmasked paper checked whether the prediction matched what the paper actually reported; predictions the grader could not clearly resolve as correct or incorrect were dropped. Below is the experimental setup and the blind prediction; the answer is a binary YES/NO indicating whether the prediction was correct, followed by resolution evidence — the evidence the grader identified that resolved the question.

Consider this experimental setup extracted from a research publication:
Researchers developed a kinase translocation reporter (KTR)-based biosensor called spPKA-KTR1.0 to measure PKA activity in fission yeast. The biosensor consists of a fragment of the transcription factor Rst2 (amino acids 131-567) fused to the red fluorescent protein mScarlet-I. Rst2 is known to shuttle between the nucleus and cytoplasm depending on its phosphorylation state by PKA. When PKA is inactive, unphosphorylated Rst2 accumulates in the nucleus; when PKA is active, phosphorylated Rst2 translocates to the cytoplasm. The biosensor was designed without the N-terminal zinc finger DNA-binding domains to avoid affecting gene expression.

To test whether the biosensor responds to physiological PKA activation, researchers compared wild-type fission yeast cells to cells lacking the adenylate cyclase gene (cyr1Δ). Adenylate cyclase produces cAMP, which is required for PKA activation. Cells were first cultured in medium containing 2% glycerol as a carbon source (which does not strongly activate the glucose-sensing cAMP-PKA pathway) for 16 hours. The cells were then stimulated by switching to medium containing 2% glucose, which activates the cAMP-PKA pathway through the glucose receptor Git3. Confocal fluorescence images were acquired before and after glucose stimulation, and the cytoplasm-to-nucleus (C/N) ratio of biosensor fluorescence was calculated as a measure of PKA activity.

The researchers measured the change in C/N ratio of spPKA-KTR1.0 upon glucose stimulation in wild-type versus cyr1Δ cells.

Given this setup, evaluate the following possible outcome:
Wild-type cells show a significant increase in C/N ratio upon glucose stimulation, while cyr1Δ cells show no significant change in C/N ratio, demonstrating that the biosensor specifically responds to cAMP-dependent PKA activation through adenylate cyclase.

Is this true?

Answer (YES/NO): YES